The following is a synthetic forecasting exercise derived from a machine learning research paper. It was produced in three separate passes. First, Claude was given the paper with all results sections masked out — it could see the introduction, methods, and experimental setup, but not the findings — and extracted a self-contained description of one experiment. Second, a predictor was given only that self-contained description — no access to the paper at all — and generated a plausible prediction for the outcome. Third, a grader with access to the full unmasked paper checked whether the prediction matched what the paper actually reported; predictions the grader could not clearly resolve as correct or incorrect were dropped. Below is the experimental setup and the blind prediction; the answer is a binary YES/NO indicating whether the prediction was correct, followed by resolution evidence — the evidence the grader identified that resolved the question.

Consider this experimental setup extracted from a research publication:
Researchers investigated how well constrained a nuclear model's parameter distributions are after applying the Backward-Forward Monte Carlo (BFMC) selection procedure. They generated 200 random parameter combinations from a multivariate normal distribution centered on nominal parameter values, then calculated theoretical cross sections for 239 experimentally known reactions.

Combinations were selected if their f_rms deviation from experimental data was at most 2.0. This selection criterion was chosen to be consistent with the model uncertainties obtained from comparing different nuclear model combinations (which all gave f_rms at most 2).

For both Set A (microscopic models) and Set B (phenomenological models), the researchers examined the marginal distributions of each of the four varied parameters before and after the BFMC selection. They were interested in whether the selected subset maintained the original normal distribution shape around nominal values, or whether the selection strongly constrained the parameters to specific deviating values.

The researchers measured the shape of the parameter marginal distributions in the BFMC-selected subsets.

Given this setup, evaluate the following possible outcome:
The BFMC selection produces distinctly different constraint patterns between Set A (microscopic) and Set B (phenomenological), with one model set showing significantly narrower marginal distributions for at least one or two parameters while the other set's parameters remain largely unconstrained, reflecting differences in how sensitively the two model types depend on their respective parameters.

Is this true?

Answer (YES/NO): NO